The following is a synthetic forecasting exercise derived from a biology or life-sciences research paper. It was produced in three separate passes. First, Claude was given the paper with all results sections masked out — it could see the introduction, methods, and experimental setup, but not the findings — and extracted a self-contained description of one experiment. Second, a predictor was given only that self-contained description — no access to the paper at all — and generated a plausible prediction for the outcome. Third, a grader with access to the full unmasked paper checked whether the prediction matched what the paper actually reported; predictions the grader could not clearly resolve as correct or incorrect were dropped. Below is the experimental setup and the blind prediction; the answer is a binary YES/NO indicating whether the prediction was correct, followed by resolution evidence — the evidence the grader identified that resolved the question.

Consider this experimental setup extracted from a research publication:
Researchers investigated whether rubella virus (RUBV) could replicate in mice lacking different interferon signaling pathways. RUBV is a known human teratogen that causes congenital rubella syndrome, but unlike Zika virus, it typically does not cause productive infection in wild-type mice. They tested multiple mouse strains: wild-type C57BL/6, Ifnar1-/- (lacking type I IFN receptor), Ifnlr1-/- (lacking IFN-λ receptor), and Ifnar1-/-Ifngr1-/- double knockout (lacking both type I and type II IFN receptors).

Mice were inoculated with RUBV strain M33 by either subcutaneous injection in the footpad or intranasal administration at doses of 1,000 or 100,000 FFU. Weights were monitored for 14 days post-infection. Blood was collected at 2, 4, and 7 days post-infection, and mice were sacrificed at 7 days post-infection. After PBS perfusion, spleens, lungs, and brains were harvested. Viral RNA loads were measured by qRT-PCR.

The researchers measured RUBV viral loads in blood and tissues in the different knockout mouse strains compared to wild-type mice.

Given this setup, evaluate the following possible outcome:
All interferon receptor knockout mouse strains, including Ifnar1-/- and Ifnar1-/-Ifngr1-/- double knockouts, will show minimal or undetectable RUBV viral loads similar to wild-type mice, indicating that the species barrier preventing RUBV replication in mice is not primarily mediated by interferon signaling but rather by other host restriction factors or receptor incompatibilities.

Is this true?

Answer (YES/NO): YES